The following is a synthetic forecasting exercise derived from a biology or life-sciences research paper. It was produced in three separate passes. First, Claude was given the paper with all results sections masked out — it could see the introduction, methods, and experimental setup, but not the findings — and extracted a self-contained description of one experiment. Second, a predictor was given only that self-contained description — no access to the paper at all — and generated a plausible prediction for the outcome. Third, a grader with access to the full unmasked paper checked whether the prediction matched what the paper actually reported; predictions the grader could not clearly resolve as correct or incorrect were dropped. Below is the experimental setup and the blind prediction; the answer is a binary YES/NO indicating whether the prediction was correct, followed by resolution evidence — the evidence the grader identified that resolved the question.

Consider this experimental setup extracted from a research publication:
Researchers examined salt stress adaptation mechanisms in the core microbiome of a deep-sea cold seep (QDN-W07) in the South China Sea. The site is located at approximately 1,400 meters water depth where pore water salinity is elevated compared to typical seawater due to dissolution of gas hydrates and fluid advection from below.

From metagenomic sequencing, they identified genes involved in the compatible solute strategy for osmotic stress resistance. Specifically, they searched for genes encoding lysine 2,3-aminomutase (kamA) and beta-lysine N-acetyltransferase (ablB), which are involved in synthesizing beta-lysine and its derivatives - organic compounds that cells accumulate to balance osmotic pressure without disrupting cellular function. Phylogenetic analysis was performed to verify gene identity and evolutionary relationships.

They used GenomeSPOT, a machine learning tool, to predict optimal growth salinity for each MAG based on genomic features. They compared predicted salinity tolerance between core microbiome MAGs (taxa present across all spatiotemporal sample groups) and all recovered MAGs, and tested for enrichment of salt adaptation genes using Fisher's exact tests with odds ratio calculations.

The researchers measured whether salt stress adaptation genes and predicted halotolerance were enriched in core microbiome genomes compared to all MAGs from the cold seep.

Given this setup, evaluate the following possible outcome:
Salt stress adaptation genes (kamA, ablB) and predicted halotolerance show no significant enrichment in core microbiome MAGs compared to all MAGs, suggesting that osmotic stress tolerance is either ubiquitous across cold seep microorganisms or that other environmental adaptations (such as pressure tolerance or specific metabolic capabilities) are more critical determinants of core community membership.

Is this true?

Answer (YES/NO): NO